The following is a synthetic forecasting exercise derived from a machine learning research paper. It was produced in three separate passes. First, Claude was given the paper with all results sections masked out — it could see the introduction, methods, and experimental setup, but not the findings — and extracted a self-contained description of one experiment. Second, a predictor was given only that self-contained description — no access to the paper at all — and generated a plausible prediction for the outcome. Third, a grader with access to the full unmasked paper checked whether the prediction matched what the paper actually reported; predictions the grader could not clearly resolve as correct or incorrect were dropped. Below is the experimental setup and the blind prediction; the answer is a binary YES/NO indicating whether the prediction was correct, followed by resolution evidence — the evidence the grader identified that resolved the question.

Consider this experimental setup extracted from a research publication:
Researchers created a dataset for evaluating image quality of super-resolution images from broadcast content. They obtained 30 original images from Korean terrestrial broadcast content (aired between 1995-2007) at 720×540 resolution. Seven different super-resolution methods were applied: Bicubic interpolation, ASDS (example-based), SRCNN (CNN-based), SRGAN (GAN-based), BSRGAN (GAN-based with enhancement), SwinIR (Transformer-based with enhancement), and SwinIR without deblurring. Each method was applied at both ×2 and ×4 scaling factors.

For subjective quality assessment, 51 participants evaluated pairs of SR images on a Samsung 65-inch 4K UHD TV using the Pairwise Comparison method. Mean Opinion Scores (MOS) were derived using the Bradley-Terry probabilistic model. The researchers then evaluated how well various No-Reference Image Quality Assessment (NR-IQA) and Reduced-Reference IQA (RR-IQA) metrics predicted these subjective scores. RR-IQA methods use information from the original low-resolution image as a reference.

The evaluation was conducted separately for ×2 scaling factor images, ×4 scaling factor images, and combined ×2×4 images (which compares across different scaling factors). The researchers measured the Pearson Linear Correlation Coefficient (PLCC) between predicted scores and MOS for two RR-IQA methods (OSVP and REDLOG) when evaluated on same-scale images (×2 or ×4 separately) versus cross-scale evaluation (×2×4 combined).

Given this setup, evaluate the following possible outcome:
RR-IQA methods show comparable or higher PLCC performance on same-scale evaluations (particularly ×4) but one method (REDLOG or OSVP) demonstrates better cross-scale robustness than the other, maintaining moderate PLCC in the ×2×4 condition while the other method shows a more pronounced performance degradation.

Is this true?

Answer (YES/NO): NO